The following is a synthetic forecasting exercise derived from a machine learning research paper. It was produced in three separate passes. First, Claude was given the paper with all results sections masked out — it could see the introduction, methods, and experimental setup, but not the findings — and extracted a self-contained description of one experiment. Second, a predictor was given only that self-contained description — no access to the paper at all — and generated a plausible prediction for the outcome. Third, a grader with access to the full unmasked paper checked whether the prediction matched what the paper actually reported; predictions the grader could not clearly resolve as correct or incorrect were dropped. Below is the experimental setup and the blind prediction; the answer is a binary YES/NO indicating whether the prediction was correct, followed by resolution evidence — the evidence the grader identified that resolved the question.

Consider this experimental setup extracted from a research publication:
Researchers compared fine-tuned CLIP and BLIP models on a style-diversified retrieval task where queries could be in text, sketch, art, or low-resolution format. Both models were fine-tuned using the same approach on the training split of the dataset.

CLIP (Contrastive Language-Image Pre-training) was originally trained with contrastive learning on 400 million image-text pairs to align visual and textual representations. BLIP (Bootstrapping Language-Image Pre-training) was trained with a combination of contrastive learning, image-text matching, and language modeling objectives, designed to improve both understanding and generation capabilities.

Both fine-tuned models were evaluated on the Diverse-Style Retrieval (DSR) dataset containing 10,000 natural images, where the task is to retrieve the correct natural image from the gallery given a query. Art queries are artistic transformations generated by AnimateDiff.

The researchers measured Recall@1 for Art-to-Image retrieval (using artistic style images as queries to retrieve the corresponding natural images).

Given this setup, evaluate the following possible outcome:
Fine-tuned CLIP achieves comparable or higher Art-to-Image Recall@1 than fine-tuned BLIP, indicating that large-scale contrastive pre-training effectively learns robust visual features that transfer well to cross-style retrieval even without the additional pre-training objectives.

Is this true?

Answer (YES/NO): YES